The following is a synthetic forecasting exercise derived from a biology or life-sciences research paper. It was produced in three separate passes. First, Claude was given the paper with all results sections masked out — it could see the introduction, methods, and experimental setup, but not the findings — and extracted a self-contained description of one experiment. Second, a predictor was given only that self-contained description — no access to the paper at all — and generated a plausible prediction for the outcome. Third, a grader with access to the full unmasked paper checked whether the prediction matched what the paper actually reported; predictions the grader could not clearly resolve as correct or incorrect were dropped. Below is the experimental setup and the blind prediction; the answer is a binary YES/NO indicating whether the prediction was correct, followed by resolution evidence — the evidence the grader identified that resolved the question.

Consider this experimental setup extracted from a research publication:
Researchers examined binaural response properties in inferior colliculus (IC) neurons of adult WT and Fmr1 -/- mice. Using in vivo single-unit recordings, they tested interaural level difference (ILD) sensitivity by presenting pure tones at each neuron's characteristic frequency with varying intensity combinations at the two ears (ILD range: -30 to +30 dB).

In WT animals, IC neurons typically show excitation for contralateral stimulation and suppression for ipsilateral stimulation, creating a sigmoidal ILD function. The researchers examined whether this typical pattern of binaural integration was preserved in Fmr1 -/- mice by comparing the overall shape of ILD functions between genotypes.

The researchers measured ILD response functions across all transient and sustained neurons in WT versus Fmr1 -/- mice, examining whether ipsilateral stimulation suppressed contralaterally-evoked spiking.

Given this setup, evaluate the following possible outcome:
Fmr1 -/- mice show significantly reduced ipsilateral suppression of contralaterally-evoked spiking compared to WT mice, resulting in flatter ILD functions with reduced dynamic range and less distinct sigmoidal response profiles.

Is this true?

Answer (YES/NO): YES